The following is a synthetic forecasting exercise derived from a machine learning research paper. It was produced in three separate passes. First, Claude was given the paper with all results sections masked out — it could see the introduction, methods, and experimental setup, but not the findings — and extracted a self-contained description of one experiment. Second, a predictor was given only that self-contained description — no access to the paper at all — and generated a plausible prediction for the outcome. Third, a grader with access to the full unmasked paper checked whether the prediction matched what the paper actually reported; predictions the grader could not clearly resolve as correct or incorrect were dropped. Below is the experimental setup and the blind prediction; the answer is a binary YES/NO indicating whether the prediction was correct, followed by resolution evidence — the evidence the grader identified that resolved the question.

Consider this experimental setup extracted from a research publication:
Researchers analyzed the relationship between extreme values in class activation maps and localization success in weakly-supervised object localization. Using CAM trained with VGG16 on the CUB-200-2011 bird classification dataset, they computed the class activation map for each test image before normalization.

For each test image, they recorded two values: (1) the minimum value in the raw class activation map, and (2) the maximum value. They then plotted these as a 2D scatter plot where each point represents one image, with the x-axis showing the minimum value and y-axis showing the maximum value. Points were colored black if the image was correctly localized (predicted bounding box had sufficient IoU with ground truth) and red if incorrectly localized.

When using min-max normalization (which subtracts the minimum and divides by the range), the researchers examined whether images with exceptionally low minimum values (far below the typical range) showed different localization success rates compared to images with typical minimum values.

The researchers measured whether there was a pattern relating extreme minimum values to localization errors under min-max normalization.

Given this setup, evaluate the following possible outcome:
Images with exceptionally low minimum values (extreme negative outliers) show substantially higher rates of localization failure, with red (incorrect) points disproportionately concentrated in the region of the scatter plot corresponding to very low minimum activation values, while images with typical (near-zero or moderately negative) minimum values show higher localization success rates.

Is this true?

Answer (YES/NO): YES